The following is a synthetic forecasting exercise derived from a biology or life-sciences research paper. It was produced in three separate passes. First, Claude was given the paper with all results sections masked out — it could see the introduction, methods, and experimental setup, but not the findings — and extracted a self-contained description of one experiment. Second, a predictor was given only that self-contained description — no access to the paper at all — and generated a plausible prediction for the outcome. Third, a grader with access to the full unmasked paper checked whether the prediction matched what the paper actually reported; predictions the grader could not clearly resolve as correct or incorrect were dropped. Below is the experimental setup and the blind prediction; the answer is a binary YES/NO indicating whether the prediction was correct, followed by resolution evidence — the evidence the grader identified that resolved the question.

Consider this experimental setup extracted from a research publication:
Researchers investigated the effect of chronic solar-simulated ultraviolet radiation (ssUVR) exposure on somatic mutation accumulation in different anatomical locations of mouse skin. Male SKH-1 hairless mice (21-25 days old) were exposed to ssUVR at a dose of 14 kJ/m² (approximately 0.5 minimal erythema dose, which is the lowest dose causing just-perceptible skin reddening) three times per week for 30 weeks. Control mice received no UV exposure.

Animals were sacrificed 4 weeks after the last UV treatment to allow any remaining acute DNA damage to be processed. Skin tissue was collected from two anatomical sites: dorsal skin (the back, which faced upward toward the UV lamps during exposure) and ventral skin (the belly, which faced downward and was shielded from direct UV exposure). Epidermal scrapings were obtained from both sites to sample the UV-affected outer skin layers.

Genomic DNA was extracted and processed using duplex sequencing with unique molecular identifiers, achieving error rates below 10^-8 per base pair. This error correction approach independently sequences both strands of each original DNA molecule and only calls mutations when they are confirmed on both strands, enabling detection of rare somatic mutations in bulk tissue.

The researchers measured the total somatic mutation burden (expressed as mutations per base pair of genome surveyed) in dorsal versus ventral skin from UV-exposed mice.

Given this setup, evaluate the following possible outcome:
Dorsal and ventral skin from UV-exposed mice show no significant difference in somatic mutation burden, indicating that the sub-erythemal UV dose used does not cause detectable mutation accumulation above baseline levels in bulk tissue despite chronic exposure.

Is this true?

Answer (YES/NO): NO